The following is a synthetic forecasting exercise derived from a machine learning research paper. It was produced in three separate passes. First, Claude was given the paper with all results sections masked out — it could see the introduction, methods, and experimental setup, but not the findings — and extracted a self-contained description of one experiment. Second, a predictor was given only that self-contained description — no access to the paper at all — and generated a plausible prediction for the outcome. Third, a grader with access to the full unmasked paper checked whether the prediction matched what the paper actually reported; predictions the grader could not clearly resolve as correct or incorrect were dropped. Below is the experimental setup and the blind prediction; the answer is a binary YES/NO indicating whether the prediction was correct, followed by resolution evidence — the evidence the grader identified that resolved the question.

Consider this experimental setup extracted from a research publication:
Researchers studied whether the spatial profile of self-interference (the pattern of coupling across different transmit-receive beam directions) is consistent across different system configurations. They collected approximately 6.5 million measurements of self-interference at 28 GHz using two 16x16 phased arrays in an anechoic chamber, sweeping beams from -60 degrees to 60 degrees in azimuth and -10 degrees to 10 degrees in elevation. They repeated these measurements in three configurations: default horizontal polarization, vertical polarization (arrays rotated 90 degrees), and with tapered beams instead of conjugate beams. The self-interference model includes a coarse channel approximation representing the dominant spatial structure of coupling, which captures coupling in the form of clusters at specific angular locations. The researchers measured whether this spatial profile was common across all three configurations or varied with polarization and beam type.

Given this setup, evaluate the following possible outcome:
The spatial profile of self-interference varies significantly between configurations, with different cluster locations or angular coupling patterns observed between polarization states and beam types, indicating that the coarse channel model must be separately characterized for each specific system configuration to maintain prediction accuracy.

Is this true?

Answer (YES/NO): NO